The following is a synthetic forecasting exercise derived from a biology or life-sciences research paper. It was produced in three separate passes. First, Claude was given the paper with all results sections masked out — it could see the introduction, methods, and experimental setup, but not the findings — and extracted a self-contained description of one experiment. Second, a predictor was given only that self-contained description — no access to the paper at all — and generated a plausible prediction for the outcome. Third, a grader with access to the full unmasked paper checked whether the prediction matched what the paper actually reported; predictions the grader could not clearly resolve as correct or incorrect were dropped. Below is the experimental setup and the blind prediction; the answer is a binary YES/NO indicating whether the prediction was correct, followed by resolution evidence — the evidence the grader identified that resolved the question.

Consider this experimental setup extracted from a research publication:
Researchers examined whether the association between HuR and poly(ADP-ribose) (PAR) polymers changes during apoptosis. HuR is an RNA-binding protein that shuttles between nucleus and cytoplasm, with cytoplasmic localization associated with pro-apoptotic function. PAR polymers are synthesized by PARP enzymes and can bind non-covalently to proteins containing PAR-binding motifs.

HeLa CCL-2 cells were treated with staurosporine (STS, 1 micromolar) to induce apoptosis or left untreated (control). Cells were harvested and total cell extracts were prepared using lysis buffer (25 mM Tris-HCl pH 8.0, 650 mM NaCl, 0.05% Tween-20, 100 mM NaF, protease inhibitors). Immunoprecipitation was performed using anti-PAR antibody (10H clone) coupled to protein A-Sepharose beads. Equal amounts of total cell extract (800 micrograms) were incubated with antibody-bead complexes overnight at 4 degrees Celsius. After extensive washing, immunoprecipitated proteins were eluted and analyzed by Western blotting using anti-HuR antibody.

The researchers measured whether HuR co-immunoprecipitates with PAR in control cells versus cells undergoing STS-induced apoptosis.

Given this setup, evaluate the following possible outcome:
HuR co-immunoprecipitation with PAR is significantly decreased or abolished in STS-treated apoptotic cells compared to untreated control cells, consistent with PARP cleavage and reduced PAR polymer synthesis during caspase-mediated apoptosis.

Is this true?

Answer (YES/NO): YES